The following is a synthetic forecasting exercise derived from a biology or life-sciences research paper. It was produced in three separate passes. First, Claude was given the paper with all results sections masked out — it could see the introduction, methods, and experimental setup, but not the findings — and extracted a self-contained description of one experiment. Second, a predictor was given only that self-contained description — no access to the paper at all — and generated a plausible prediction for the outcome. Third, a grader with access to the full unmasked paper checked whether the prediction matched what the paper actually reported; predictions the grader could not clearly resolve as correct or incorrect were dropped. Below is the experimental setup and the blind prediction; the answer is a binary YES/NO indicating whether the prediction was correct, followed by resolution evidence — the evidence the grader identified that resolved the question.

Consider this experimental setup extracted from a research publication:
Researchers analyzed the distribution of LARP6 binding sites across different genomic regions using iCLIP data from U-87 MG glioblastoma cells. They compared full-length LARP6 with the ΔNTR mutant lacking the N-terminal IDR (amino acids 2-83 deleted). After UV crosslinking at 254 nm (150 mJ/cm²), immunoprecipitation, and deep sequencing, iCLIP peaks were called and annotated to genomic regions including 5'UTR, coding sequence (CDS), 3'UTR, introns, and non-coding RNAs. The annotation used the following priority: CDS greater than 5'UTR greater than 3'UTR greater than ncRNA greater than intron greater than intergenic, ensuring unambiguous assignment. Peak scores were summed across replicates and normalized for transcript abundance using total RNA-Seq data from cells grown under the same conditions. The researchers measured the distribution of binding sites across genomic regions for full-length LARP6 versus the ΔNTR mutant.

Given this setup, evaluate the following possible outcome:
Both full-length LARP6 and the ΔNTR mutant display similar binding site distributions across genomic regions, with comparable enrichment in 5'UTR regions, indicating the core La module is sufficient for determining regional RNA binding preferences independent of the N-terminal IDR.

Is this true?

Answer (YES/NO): NO